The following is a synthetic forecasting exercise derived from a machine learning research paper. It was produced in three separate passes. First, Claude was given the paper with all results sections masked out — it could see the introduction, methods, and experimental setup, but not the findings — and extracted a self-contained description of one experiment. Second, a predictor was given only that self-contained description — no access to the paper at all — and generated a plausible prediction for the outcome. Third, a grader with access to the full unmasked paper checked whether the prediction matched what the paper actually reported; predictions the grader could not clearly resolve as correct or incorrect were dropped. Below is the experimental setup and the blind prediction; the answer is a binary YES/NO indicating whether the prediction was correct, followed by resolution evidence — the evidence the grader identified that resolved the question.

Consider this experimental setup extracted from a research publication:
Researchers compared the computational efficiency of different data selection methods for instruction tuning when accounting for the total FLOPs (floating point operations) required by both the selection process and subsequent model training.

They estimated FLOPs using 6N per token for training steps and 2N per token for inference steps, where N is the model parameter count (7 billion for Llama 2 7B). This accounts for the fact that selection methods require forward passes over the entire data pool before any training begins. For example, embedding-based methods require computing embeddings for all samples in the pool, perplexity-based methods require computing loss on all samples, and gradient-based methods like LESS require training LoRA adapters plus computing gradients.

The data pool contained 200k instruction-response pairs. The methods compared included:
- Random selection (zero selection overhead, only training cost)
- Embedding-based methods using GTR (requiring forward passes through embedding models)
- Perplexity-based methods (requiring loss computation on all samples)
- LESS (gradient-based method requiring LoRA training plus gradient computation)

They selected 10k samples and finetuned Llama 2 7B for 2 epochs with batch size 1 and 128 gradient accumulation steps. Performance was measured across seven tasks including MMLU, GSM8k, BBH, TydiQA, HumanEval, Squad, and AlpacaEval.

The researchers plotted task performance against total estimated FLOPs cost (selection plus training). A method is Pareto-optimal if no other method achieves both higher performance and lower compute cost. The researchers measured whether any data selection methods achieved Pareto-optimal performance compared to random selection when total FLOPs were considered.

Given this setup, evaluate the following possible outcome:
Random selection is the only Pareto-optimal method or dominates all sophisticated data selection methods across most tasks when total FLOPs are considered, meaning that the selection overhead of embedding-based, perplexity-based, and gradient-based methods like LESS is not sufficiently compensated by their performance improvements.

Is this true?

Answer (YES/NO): NO